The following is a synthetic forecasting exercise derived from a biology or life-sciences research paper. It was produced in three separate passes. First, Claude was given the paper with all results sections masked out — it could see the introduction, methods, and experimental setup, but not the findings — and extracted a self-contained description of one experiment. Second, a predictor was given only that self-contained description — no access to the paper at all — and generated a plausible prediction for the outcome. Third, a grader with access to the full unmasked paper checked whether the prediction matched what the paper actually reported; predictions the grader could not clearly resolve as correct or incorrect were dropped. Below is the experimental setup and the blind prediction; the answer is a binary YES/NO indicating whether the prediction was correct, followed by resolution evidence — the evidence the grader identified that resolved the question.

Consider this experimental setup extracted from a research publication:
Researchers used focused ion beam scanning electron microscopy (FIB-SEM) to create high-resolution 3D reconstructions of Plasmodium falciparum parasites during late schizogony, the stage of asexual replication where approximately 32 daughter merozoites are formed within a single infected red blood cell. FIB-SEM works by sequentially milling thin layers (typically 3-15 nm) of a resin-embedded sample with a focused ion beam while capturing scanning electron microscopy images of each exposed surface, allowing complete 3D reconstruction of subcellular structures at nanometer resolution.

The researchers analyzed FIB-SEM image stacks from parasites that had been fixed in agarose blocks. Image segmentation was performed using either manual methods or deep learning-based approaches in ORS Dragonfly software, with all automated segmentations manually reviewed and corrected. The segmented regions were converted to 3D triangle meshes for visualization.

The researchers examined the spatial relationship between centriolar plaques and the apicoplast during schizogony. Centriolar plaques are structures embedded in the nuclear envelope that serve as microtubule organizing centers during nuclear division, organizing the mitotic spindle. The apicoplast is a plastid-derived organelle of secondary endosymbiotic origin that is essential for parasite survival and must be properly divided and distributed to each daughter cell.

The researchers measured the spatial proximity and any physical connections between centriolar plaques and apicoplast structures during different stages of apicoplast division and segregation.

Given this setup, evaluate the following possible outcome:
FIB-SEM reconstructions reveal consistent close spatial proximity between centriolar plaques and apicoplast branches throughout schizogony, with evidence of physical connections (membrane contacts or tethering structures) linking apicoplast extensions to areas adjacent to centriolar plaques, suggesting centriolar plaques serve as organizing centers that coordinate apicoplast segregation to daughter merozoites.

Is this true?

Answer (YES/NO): NO